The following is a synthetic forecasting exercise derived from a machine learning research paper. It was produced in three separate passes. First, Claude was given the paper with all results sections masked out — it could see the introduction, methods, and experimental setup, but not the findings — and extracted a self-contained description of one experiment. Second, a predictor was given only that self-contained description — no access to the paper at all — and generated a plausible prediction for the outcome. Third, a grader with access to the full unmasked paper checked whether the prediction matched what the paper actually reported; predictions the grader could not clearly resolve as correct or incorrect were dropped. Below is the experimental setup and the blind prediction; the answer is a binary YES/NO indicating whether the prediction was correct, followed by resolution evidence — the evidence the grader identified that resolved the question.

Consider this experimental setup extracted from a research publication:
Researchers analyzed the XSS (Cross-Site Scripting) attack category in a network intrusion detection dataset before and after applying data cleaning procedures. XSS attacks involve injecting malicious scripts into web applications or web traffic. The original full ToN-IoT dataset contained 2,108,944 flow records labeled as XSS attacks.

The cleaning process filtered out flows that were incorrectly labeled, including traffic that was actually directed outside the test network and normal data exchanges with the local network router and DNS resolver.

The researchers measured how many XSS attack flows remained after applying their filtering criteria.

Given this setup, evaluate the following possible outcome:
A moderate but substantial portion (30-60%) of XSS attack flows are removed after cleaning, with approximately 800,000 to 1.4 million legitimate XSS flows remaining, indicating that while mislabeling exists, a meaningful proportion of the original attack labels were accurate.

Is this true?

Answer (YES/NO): YES